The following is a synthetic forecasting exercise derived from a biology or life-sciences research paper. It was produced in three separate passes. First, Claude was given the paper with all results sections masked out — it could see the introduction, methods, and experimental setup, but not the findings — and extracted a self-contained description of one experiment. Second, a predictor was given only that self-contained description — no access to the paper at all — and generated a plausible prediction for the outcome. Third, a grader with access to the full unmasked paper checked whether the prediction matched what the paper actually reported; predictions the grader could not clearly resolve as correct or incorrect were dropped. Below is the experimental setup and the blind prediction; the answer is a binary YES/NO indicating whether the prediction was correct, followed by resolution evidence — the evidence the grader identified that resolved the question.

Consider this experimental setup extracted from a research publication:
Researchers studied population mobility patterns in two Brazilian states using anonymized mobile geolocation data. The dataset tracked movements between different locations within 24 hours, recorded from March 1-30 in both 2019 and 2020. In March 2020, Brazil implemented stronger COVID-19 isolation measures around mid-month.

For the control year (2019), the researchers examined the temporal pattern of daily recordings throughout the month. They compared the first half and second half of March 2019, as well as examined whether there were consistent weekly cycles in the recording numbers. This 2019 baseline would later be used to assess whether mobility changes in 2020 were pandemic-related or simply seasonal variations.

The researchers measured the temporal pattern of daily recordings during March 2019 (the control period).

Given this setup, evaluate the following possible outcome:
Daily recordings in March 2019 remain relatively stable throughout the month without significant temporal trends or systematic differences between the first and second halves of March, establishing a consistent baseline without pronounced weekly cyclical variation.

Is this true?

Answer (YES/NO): NO